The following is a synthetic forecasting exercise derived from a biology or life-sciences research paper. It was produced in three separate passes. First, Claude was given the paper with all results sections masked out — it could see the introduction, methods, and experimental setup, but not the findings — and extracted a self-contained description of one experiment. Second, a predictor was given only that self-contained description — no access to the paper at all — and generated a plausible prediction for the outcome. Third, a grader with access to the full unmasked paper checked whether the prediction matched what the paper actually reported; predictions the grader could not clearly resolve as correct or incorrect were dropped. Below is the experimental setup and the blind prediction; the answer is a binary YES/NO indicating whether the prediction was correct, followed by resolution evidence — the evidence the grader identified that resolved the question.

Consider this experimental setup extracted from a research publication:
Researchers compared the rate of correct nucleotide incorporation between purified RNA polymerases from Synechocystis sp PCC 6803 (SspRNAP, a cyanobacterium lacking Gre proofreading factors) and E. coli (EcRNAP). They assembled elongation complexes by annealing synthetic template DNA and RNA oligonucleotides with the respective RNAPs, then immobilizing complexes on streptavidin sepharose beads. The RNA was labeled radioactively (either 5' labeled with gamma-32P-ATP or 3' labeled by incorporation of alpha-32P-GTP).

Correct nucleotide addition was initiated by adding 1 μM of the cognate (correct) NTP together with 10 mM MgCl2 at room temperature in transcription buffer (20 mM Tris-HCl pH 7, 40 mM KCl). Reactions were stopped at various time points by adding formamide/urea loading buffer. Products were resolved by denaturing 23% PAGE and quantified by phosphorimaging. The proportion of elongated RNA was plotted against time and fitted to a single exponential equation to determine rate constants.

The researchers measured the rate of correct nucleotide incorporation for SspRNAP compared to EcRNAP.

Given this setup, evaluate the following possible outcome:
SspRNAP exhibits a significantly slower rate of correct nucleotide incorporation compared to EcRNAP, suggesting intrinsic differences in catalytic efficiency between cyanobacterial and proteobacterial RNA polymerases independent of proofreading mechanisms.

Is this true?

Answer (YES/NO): NO